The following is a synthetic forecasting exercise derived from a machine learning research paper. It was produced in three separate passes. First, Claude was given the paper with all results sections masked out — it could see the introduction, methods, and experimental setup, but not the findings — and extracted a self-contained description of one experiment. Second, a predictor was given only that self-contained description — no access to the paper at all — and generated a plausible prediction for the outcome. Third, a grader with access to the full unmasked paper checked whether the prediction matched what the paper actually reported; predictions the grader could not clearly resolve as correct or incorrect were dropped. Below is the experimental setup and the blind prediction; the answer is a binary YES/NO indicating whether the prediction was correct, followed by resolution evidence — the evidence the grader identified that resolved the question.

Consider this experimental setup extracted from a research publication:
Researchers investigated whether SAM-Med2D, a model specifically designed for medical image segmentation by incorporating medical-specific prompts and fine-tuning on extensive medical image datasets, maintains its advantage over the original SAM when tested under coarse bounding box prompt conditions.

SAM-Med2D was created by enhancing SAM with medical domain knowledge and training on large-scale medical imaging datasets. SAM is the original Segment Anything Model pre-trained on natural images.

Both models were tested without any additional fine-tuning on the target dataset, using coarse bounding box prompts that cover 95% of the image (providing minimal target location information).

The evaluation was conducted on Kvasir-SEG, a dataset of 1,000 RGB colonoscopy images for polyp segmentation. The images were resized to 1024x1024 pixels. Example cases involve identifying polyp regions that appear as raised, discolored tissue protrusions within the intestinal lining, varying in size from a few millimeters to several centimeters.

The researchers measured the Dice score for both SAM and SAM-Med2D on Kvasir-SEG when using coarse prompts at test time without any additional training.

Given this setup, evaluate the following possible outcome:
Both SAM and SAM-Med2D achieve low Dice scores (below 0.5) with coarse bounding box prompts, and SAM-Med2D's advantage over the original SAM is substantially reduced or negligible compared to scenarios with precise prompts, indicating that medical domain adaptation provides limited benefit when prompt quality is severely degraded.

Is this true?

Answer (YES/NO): YES